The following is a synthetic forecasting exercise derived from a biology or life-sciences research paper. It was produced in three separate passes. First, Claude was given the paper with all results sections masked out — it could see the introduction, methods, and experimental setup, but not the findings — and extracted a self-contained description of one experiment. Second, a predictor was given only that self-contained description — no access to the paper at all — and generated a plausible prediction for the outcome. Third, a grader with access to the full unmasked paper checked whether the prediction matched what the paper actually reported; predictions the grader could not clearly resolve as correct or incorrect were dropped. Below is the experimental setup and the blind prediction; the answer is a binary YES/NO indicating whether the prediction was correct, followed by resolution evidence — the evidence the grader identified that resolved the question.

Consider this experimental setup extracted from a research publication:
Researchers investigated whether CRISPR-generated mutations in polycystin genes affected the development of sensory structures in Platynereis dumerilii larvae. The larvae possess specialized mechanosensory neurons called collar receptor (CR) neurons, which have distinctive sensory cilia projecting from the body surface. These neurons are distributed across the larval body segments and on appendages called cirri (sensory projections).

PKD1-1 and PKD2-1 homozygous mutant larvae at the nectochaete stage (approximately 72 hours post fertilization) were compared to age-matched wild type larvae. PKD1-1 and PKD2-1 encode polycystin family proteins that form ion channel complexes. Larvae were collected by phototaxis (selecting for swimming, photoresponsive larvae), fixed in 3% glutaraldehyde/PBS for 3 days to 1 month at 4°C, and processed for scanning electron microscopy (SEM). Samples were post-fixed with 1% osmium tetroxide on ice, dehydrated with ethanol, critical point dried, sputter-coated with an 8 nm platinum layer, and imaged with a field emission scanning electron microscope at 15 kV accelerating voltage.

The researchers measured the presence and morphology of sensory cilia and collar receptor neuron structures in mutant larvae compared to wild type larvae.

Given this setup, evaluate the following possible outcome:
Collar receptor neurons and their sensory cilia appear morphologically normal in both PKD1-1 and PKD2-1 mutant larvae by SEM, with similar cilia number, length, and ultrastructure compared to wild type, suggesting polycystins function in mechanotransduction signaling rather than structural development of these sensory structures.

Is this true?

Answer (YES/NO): YES